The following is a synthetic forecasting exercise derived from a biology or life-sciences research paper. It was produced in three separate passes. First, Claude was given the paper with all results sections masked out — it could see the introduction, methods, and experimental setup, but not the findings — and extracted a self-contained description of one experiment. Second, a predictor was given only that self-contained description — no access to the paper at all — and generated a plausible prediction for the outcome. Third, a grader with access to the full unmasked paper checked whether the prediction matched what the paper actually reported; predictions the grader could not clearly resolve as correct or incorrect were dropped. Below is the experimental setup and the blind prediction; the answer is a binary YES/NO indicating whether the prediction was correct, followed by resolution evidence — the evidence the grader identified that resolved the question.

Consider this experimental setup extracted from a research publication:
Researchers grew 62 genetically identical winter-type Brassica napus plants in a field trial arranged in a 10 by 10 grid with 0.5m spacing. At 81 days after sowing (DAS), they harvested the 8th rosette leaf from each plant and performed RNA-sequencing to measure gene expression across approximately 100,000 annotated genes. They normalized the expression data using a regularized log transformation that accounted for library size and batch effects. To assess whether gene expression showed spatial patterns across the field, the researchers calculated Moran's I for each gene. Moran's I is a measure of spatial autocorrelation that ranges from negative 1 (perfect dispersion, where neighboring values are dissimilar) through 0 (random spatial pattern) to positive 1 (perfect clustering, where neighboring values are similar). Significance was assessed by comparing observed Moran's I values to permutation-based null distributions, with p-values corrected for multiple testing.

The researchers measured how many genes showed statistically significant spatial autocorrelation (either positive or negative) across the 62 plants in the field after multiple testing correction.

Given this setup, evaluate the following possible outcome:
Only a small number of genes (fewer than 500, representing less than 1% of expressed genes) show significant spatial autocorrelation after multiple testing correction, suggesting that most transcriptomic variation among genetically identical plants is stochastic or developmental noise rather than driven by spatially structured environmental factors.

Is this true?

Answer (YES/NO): YES